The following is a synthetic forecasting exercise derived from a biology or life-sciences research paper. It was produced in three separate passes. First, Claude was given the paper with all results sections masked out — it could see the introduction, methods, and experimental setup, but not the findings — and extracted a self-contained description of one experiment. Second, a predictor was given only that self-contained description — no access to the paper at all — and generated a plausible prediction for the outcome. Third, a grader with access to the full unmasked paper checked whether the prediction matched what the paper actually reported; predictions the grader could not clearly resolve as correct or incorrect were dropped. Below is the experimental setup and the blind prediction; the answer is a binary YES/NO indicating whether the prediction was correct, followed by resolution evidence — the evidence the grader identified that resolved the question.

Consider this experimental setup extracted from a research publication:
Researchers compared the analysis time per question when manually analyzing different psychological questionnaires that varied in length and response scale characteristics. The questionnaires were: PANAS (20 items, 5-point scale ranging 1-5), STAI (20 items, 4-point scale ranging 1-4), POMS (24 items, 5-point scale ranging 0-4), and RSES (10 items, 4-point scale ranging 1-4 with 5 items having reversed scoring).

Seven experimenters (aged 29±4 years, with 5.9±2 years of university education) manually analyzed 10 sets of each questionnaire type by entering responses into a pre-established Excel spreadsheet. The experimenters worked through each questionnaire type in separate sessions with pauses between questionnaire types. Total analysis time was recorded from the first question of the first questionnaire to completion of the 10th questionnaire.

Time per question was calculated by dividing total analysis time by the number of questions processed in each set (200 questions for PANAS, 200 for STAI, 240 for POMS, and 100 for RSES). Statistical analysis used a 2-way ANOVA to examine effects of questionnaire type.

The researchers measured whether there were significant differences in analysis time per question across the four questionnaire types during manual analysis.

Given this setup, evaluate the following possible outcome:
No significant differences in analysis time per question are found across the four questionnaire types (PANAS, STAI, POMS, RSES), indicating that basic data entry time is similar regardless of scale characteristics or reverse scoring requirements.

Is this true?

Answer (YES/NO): NO